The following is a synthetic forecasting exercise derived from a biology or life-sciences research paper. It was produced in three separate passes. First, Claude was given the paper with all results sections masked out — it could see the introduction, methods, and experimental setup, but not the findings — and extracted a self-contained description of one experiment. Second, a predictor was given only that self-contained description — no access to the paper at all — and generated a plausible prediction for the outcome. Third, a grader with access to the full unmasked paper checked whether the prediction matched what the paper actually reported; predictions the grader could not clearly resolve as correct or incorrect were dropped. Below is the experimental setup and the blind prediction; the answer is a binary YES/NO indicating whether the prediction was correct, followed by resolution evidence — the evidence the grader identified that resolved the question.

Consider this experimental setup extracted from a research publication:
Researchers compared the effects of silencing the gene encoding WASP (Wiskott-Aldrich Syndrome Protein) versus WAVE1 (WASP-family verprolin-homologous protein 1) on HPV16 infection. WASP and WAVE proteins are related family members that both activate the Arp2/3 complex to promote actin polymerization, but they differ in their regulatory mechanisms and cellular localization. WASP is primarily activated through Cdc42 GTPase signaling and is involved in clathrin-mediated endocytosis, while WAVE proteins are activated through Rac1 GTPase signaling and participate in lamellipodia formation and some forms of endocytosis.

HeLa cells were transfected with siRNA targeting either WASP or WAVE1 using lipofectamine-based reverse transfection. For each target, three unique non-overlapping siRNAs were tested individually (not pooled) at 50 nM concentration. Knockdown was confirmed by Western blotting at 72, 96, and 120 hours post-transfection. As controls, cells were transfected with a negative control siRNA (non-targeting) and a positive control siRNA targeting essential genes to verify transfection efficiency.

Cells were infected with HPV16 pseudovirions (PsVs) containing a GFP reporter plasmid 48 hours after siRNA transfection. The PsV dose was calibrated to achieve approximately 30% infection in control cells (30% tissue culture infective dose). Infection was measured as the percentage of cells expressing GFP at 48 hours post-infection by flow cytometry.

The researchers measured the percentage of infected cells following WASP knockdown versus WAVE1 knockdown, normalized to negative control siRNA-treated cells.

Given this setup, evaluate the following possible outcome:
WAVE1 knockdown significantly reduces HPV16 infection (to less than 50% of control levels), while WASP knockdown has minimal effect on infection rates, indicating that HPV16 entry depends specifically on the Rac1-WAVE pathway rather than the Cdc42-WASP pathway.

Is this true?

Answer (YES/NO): NO